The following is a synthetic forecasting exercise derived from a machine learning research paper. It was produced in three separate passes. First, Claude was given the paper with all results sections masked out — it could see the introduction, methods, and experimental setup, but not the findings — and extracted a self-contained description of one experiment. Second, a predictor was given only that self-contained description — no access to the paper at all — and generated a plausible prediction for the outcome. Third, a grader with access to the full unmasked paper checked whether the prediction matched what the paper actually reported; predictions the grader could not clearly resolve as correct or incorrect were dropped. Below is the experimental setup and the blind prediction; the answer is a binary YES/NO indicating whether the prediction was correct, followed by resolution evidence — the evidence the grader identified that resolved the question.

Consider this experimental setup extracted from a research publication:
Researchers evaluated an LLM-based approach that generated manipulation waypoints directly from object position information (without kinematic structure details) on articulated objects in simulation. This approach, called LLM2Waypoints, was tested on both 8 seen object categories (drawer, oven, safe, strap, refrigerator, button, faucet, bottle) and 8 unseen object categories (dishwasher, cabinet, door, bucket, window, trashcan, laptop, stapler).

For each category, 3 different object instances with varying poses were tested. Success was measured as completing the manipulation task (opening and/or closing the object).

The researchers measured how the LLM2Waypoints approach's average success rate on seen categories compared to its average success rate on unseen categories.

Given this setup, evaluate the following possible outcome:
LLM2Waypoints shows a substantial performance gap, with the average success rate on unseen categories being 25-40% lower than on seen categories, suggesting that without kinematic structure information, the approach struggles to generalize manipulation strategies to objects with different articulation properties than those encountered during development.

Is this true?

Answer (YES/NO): NO